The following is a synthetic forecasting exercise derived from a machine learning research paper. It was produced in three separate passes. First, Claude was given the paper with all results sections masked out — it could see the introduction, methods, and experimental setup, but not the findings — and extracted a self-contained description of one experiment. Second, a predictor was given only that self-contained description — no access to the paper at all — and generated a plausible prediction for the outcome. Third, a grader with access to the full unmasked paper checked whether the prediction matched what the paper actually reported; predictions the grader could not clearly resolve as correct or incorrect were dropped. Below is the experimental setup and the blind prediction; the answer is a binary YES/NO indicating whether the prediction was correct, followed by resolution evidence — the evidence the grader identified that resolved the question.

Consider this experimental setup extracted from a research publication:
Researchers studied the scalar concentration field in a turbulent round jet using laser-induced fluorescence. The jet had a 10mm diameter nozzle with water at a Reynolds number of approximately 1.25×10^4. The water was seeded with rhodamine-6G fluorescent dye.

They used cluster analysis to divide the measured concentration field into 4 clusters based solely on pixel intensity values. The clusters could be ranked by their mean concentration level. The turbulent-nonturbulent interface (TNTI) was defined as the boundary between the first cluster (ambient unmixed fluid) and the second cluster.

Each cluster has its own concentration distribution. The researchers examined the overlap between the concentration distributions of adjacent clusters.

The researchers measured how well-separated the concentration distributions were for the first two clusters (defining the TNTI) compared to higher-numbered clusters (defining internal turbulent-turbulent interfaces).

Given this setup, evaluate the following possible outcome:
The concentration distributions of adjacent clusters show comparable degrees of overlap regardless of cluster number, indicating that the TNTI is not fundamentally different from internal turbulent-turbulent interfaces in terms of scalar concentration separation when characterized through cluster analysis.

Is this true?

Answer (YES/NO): NO